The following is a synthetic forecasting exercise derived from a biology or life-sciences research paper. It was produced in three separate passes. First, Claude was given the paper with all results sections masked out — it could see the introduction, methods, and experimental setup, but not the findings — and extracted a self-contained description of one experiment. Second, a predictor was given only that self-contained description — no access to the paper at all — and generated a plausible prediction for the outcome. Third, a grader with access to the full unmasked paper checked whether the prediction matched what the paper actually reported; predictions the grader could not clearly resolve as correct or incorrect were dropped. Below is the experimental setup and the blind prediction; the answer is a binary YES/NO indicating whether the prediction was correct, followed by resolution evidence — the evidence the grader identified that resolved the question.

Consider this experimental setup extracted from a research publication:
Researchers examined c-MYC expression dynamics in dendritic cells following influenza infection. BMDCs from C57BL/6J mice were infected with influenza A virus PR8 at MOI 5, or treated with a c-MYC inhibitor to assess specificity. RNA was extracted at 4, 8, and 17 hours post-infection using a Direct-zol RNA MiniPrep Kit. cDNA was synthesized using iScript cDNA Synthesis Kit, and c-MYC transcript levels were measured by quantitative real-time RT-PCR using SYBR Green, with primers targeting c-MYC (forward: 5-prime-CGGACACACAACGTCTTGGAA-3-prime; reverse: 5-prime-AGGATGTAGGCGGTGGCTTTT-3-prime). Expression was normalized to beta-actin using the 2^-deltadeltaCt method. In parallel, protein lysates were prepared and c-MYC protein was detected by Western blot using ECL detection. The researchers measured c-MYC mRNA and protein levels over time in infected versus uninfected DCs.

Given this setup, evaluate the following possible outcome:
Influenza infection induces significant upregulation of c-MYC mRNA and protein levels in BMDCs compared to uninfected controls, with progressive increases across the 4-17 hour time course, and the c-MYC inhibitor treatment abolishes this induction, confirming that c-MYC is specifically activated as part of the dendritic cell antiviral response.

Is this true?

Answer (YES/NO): NO